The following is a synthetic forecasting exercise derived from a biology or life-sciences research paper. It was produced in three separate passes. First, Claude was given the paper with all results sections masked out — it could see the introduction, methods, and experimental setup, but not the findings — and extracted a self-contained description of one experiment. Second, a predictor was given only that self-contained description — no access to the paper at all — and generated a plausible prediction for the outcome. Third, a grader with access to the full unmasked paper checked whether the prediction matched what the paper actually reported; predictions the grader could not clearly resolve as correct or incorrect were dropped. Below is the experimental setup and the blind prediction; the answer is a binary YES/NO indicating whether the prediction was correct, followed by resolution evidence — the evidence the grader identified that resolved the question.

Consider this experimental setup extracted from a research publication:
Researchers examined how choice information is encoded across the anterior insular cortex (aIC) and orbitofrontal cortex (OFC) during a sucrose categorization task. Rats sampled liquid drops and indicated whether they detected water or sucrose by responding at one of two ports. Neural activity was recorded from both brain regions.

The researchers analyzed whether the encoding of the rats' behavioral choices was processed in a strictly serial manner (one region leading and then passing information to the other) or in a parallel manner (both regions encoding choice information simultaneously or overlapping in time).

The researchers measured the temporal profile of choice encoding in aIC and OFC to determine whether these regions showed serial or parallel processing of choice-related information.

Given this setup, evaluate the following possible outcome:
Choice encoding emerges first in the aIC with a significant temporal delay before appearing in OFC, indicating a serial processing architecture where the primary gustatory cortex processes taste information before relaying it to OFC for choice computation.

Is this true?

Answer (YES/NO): NO